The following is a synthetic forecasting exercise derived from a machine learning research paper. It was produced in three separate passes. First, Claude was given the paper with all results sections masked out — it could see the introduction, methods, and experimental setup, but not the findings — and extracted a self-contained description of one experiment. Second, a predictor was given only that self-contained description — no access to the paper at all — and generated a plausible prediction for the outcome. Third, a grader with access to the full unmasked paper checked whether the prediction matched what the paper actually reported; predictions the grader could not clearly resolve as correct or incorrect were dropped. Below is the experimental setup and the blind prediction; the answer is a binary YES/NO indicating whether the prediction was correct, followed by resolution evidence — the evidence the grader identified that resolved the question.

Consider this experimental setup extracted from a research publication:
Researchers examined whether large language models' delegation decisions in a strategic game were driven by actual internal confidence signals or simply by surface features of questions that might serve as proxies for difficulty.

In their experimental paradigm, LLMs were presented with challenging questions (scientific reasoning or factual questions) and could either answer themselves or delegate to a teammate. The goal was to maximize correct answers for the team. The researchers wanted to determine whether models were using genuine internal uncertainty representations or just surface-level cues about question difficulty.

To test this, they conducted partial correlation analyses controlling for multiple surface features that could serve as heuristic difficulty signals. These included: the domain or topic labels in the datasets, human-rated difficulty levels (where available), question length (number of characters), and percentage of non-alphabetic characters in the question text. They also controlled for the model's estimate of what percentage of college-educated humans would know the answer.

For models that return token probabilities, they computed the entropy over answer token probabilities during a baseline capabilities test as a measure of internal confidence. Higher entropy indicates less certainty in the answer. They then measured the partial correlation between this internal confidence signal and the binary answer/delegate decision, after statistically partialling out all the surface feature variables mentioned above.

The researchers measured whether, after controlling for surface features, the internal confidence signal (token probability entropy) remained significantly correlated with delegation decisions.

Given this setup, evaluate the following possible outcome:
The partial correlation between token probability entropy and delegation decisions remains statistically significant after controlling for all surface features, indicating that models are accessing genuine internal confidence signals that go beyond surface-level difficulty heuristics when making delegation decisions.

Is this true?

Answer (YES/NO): YES